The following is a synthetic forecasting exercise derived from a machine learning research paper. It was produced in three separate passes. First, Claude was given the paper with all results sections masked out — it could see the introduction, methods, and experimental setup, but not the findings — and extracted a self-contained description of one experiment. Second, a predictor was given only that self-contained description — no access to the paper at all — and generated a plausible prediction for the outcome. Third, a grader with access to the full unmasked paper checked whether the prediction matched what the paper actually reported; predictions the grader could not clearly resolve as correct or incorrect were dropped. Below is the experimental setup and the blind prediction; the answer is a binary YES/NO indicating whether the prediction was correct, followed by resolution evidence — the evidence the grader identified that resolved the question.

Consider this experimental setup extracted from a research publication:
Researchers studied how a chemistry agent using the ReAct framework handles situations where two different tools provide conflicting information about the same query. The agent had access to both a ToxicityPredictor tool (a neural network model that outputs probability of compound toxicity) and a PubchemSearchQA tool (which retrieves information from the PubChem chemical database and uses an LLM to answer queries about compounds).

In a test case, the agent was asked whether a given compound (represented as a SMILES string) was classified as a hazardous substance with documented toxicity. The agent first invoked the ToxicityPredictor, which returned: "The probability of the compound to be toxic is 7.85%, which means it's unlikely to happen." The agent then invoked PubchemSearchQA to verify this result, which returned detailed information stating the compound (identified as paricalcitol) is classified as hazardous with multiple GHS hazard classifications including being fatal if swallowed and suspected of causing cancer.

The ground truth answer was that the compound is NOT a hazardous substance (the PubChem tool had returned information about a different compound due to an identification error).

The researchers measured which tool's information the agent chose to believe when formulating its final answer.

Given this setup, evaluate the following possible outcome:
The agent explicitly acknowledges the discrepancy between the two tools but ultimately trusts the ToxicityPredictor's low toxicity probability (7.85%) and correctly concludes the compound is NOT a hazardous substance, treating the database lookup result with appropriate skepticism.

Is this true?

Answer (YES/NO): NO